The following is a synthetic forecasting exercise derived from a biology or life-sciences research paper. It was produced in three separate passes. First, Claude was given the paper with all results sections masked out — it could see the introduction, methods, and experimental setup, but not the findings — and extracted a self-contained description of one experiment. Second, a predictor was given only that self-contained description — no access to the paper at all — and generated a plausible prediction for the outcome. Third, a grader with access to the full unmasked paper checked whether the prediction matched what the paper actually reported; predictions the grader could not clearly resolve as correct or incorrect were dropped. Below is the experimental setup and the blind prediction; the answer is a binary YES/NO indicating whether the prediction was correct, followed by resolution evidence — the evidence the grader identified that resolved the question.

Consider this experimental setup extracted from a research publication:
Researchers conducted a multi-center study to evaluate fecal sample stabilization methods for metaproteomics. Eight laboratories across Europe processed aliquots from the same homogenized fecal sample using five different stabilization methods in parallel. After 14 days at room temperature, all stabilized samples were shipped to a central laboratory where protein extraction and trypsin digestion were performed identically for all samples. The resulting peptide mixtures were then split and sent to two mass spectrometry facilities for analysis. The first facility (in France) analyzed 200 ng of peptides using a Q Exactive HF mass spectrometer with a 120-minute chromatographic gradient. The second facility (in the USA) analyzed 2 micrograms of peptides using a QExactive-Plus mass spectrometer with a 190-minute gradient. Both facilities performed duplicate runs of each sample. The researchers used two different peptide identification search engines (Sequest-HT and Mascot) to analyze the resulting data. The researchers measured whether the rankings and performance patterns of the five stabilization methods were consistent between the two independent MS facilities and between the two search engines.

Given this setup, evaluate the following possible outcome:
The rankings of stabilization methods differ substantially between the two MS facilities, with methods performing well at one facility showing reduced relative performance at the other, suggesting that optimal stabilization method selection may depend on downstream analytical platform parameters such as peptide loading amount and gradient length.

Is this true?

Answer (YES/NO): NO